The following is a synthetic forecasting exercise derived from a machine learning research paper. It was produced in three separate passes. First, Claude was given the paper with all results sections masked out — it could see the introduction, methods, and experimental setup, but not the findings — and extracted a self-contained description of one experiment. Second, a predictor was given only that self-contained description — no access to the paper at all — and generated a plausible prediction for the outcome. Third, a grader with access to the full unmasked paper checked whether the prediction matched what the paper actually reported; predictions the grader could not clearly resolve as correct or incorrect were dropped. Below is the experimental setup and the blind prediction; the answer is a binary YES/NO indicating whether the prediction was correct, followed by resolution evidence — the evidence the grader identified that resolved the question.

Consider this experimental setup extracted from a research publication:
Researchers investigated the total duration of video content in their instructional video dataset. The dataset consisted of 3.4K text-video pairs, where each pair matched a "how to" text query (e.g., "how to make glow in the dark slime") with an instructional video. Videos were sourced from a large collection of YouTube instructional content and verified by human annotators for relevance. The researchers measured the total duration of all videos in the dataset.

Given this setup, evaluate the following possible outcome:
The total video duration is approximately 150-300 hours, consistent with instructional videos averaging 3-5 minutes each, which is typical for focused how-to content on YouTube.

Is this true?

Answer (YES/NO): YES